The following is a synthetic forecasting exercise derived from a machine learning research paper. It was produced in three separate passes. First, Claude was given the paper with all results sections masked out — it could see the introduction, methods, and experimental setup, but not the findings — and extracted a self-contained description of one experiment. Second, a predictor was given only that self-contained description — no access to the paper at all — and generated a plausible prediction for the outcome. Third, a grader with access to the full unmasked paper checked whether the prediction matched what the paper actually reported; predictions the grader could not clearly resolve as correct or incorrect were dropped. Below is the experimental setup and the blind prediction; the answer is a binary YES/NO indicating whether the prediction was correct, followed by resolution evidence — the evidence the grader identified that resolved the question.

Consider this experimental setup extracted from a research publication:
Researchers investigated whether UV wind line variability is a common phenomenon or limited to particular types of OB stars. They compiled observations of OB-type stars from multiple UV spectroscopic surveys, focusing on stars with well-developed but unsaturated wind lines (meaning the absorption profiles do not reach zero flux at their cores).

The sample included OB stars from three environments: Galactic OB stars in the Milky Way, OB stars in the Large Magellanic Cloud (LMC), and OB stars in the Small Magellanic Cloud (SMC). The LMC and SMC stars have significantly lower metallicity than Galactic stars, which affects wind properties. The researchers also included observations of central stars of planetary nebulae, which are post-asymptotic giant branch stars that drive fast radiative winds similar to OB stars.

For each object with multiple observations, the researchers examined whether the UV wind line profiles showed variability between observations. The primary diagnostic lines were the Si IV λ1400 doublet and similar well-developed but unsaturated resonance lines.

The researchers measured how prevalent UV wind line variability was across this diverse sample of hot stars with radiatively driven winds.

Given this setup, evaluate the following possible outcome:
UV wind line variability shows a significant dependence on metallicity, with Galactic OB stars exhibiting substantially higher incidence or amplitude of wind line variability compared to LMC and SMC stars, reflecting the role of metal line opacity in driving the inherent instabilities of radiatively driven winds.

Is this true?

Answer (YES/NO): NO